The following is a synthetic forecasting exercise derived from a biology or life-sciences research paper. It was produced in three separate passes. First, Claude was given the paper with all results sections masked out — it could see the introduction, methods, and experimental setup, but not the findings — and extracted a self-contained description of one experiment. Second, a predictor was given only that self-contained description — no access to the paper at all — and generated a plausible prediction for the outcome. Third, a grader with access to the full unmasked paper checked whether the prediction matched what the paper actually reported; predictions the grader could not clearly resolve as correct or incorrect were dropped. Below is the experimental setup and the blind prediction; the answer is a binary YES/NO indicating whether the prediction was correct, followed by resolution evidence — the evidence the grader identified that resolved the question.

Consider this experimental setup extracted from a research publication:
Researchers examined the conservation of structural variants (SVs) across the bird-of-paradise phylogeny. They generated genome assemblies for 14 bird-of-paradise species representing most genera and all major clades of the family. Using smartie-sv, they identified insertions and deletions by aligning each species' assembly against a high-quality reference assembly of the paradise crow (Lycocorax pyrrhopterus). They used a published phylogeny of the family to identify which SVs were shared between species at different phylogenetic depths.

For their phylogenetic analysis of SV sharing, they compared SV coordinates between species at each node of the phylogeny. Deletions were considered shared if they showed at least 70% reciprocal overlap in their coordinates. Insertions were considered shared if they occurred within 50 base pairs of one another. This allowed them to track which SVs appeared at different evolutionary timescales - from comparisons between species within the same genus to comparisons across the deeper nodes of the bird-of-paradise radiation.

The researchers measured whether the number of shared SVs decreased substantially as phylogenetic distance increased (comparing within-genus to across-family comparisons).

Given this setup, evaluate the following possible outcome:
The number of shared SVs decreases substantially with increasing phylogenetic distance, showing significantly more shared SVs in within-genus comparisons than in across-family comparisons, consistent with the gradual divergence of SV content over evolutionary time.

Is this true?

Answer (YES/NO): YES